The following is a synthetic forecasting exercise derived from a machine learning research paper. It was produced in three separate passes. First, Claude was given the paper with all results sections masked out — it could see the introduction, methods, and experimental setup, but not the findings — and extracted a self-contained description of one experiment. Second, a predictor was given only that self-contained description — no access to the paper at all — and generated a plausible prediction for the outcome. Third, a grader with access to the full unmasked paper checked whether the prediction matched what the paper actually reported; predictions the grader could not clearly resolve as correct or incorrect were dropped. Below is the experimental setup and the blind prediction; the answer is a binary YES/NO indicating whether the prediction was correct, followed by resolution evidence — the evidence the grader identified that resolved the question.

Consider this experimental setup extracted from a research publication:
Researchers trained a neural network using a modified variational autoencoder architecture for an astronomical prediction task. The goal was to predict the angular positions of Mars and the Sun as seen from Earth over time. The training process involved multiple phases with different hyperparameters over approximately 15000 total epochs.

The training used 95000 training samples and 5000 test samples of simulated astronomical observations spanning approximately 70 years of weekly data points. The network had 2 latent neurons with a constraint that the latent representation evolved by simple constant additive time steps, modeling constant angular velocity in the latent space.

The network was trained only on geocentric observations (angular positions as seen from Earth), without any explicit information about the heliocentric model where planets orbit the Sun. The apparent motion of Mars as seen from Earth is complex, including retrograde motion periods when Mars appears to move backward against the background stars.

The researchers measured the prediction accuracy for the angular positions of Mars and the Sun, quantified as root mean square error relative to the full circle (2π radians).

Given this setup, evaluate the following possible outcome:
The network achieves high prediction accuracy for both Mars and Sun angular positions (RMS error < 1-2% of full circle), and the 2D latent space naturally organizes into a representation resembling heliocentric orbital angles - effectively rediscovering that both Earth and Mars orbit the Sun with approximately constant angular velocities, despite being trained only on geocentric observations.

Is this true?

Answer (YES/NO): YES